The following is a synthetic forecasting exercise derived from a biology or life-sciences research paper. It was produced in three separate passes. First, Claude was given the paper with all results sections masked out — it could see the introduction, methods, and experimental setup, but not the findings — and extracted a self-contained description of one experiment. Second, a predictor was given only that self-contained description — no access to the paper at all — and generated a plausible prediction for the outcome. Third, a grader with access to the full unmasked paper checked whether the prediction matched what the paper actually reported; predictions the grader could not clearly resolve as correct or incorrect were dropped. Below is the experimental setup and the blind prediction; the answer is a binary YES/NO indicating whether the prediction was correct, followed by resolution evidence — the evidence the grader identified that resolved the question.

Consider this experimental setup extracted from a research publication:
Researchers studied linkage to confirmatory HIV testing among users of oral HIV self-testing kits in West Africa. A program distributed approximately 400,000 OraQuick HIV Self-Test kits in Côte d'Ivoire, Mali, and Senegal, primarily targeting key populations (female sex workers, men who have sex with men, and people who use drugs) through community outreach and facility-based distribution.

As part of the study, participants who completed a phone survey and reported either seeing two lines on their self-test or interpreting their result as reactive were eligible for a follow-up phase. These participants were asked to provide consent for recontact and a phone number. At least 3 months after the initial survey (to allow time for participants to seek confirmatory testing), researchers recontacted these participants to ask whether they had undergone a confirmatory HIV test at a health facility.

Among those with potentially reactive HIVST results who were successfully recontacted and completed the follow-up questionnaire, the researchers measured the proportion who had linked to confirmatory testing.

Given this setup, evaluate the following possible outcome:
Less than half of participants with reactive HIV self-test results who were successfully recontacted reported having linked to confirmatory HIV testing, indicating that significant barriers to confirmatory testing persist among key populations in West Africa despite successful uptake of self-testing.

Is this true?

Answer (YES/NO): YES